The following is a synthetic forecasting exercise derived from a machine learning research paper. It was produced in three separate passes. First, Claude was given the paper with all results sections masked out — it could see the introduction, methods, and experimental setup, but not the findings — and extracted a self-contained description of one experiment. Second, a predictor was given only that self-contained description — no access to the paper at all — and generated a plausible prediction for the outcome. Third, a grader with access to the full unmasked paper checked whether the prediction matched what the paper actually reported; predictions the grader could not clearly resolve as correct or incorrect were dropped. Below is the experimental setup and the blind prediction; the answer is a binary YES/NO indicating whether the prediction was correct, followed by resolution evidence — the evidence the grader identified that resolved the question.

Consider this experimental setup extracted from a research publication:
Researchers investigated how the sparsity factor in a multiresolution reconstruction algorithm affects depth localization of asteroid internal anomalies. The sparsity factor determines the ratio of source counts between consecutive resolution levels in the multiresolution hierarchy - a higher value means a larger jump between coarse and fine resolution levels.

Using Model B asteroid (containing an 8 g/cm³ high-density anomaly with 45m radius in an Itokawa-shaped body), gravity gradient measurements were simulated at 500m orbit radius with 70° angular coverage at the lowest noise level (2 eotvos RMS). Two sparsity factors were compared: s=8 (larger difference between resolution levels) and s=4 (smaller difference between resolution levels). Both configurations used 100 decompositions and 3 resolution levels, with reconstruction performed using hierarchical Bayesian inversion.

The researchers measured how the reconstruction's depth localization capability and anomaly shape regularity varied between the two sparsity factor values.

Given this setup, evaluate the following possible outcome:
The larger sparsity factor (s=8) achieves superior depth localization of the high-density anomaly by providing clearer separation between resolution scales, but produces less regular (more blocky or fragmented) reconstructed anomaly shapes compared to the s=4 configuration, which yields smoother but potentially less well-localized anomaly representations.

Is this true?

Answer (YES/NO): NO